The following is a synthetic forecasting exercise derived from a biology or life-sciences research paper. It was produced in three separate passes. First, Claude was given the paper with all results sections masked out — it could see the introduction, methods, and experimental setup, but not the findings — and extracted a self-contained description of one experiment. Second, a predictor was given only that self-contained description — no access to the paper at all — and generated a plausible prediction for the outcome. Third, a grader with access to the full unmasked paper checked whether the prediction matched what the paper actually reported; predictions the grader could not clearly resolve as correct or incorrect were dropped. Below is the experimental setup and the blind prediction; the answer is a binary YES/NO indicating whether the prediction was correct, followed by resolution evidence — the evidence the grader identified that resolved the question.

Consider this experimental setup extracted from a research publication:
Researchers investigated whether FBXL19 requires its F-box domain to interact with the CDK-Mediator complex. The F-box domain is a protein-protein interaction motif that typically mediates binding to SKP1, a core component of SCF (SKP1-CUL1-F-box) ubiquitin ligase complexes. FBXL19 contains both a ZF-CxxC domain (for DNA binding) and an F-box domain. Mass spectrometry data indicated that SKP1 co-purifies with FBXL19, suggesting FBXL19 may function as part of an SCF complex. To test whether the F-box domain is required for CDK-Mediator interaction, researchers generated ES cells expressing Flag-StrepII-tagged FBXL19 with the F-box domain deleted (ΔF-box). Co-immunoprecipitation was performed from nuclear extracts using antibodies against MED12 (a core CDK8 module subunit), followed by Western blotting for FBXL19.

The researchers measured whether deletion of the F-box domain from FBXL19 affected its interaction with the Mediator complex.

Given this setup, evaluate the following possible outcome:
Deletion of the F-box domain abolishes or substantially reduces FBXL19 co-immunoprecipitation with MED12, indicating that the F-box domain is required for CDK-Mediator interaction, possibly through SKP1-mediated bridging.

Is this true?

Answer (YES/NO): YES